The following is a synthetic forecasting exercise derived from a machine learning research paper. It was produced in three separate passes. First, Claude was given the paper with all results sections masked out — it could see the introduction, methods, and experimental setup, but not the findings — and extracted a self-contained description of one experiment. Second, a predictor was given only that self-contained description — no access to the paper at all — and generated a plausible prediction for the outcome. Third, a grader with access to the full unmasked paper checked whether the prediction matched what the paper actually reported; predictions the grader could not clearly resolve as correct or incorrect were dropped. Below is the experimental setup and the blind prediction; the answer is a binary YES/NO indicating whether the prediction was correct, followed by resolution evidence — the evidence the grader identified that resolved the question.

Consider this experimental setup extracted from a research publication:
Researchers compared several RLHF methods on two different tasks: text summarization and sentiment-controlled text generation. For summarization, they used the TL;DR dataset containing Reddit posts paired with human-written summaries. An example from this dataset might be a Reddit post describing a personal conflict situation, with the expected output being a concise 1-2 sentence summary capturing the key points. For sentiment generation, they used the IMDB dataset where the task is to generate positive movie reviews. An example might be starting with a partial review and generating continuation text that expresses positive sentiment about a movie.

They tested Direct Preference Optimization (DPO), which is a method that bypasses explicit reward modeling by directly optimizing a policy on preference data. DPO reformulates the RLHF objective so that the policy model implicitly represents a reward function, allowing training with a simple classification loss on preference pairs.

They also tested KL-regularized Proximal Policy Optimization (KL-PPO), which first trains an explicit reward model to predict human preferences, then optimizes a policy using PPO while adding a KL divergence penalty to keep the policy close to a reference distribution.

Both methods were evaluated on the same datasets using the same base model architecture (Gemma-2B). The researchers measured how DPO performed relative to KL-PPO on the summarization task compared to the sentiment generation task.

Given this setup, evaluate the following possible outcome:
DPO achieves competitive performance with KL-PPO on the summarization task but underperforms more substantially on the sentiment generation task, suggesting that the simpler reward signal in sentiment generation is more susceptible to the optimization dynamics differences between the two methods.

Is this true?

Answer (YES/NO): NO